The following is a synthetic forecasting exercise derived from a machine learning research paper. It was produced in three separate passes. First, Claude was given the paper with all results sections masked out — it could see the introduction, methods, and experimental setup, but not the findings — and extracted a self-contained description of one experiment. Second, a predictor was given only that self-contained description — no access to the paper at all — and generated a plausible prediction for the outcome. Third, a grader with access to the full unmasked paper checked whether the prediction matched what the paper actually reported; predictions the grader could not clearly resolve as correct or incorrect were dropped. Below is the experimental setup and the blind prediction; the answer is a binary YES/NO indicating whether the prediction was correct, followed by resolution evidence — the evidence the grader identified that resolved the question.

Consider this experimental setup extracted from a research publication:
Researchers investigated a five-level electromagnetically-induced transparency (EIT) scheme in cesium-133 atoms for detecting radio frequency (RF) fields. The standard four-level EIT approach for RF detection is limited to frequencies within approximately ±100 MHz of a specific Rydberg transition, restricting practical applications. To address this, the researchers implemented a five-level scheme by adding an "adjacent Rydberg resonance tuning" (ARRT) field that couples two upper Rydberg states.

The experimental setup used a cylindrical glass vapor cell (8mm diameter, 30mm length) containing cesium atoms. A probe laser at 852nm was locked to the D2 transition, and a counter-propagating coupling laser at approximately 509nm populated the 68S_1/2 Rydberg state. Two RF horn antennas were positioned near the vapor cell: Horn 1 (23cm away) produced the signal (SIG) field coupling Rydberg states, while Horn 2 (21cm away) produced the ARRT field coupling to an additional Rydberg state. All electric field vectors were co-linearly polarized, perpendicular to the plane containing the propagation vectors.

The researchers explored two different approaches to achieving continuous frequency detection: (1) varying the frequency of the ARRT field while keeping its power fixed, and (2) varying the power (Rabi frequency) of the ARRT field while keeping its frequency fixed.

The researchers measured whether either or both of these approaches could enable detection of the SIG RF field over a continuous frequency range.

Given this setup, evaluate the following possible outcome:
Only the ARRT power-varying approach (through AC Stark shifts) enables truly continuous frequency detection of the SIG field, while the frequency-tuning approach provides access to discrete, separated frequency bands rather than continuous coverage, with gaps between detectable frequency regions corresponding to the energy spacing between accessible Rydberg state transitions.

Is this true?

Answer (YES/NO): NO